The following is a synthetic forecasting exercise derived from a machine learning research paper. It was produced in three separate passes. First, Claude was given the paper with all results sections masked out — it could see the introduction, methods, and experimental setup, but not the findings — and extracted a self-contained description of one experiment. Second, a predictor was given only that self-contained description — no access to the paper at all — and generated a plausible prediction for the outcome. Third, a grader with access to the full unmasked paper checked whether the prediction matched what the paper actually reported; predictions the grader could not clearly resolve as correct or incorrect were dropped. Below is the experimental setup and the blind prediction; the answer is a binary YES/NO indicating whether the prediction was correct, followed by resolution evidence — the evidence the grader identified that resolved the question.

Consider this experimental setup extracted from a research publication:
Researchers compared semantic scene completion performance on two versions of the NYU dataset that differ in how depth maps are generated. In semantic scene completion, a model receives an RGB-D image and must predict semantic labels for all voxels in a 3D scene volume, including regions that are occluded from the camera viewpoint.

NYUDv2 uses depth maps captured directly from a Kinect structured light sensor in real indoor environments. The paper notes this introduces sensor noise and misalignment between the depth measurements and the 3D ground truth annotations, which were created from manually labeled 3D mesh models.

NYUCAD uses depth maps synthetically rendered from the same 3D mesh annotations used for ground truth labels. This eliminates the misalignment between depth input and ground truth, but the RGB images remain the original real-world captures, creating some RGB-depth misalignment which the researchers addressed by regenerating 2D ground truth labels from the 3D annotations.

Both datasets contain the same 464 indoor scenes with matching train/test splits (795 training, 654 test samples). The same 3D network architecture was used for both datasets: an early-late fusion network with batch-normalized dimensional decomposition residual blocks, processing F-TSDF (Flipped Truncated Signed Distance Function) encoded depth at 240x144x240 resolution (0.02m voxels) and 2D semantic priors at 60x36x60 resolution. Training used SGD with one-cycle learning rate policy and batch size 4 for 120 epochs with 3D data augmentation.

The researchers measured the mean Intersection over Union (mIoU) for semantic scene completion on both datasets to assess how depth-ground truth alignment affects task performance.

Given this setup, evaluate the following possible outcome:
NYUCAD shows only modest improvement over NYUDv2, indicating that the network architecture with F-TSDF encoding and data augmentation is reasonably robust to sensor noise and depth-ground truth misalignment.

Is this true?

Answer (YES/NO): NO